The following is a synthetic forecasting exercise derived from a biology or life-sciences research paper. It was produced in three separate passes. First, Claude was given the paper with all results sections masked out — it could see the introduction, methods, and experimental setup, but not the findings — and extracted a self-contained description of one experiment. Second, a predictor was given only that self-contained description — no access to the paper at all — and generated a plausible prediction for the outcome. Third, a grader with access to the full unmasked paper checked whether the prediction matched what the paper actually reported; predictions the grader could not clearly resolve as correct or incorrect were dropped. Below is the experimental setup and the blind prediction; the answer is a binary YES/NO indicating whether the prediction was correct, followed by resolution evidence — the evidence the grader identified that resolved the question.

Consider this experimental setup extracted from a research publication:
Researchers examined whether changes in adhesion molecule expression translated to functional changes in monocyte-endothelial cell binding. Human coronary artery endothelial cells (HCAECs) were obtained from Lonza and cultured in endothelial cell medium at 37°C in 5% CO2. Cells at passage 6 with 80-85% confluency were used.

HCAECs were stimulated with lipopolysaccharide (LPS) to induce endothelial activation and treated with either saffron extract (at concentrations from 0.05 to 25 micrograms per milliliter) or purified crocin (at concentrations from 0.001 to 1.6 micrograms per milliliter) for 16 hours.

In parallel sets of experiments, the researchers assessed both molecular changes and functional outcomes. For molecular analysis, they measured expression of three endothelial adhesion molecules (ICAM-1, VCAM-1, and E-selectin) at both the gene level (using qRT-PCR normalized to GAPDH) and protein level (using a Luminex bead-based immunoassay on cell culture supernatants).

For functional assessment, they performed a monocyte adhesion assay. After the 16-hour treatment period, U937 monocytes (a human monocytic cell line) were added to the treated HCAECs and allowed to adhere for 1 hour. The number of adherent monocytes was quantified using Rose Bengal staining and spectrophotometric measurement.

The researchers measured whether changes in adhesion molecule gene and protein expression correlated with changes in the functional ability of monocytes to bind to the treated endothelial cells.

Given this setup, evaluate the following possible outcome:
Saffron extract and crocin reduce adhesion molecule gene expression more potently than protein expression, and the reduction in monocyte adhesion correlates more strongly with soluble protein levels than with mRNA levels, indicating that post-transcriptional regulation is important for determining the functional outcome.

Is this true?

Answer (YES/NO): NO